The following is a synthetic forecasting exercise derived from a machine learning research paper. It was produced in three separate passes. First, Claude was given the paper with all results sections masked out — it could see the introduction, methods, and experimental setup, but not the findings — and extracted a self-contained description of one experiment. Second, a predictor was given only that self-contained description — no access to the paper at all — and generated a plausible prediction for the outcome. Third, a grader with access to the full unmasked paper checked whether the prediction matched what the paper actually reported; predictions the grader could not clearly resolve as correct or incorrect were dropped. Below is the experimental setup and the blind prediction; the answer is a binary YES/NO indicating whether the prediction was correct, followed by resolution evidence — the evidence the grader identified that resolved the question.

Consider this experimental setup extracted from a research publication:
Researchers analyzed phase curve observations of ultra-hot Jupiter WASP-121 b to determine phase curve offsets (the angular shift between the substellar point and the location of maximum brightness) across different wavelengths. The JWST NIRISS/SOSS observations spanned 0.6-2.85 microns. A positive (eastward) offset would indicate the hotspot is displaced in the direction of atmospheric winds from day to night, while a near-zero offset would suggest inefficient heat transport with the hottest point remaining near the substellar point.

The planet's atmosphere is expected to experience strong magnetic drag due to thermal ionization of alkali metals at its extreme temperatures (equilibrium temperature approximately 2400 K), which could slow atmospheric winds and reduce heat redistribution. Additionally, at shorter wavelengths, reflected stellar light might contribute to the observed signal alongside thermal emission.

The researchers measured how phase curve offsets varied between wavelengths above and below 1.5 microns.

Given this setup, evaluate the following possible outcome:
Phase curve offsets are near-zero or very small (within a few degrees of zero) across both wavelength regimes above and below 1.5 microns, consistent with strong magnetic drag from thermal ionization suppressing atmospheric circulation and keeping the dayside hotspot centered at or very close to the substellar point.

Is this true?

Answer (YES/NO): NO